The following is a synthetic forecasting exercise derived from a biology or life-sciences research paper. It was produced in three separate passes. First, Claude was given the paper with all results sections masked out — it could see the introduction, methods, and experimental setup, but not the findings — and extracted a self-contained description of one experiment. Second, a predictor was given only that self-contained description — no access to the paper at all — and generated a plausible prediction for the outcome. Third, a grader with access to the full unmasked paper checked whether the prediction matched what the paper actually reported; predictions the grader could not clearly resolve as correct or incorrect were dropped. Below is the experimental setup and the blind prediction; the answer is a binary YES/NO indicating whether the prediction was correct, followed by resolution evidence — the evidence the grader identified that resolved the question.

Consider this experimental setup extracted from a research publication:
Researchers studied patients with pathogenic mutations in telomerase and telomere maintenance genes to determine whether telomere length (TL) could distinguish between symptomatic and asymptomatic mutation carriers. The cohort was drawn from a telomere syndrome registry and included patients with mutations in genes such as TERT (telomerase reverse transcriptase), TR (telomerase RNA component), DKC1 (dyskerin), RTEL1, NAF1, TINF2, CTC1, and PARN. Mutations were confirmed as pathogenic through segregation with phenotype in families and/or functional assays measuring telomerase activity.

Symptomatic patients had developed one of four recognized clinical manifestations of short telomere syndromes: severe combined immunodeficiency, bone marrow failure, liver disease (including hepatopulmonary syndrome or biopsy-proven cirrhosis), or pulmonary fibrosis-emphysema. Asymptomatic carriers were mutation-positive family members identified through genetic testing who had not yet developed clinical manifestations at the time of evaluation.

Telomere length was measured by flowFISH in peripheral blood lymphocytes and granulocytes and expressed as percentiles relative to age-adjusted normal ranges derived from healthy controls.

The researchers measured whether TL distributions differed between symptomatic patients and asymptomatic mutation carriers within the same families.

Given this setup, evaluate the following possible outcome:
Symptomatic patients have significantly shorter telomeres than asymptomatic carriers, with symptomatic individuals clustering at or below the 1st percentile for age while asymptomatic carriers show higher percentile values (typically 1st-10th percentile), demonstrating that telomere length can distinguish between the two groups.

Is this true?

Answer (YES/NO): NO